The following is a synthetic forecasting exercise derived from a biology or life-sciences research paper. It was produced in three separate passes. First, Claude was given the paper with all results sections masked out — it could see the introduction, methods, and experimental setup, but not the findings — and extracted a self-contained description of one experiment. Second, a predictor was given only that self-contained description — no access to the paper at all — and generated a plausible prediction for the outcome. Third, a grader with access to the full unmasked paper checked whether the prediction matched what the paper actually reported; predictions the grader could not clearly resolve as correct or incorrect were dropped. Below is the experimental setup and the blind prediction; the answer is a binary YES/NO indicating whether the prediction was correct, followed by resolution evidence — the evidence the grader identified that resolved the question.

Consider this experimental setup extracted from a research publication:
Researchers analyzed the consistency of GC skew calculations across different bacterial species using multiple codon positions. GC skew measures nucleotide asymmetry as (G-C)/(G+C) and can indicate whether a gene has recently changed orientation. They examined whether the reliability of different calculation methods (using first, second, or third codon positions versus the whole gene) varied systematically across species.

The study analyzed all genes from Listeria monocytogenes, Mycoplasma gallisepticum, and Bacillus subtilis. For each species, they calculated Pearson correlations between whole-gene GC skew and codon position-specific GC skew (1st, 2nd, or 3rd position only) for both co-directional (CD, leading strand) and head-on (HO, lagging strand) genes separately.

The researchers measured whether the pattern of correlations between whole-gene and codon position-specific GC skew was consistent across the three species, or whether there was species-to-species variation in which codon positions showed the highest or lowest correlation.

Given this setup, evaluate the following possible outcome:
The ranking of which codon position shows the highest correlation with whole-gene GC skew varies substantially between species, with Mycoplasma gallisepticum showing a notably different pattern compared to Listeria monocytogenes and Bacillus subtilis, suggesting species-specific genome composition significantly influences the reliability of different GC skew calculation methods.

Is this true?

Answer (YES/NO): NO